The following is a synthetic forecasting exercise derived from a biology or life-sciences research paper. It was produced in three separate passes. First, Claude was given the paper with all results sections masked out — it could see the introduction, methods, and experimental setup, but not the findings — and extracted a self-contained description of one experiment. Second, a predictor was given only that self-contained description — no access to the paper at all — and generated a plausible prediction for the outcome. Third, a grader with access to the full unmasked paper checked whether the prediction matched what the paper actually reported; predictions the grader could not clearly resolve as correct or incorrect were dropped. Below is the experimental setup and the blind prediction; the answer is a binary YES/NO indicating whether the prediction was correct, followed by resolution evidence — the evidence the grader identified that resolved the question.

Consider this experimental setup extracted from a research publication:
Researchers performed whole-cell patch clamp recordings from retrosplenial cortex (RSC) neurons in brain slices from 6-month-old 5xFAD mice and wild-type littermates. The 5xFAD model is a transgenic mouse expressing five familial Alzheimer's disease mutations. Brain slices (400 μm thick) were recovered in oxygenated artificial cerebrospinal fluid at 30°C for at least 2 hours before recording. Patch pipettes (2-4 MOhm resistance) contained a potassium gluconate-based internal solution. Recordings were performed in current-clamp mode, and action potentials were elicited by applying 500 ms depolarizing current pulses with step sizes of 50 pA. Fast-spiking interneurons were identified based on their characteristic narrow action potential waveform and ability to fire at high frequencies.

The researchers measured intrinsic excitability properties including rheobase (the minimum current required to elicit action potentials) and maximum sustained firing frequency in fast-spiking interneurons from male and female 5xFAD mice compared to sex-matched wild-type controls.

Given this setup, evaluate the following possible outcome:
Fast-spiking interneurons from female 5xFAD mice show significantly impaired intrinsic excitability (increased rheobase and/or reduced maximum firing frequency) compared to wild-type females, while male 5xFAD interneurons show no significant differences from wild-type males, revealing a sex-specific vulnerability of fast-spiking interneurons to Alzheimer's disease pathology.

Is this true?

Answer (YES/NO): YES